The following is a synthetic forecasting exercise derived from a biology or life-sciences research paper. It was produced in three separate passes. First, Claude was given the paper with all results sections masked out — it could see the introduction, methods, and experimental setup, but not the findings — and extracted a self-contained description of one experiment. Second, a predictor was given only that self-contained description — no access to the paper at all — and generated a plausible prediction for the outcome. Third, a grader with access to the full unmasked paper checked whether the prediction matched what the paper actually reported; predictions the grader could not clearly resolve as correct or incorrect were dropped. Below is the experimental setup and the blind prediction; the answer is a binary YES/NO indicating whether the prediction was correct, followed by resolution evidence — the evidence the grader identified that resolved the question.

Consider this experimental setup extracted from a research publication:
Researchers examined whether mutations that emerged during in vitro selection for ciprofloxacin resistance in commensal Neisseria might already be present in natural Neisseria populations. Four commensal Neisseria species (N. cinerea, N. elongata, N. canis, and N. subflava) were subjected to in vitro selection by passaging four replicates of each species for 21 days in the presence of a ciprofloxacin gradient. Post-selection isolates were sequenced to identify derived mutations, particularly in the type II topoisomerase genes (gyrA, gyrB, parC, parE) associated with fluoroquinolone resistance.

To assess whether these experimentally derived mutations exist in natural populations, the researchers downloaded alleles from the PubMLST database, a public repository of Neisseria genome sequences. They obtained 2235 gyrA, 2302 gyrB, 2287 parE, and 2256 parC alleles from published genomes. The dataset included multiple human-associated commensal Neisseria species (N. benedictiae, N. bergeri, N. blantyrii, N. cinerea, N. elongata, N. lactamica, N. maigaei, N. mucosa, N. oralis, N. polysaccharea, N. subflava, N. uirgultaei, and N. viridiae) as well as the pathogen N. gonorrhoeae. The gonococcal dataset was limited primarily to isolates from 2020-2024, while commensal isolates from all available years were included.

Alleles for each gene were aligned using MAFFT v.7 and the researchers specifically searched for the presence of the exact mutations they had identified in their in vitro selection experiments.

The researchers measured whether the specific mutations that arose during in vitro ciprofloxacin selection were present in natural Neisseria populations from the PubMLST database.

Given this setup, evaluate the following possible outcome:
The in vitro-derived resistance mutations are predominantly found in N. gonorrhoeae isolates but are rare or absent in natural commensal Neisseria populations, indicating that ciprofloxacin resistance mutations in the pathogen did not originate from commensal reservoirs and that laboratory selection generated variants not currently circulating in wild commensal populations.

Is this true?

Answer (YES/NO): NO